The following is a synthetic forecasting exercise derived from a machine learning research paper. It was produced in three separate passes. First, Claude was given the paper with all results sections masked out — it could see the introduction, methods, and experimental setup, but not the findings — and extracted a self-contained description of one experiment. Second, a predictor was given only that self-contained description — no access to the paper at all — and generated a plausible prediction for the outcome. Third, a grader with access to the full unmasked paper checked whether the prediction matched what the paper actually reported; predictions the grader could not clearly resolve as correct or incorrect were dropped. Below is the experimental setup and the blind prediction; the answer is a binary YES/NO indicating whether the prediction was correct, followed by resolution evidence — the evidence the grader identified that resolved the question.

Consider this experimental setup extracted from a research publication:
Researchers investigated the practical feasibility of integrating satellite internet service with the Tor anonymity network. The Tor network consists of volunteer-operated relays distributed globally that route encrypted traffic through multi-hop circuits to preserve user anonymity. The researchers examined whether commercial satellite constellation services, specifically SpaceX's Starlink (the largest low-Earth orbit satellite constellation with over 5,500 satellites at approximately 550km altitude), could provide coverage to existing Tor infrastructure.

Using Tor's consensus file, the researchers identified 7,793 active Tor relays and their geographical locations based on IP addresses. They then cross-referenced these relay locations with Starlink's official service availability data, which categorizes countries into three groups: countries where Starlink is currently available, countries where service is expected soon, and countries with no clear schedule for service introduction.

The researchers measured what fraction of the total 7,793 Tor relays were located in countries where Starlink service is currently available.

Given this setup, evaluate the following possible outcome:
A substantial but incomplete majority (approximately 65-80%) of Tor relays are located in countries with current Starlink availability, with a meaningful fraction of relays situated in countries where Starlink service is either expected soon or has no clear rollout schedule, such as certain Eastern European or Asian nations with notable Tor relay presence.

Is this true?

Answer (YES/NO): NO